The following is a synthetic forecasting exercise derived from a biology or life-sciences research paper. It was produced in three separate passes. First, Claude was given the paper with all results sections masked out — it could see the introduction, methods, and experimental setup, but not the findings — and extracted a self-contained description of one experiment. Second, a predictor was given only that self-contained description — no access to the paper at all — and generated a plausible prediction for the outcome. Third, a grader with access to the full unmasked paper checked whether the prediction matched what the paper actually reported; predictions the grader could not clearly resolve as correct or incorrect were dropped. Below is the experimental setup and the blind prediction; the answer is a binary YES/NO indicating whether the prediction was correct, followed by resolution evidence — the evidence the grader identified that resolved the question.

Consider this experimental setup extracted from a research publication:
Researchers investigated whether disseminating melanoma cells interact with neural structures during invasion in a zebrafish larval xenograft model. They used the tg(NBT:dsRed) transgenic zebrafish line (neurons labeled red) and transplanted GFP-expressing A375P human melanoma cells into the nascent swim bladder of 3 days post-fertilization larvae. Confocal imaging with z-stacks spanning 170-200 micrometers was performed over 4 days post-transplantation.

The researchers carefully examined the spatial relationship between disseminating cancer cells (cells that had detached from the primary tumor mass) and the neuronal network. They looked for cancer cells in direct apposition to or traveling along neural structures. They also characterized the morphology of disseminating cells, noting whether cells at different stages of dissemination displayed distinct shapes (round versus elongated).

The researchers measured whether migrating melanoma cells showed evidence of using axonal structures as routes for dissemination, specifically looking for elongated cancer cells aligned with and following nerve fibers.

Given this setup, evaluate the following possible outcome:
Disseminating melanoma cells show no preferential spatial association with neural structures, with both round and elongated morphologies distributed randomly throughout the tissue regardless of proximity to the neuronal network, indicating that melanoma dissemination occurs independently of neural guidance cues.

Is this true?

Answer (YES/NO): NO